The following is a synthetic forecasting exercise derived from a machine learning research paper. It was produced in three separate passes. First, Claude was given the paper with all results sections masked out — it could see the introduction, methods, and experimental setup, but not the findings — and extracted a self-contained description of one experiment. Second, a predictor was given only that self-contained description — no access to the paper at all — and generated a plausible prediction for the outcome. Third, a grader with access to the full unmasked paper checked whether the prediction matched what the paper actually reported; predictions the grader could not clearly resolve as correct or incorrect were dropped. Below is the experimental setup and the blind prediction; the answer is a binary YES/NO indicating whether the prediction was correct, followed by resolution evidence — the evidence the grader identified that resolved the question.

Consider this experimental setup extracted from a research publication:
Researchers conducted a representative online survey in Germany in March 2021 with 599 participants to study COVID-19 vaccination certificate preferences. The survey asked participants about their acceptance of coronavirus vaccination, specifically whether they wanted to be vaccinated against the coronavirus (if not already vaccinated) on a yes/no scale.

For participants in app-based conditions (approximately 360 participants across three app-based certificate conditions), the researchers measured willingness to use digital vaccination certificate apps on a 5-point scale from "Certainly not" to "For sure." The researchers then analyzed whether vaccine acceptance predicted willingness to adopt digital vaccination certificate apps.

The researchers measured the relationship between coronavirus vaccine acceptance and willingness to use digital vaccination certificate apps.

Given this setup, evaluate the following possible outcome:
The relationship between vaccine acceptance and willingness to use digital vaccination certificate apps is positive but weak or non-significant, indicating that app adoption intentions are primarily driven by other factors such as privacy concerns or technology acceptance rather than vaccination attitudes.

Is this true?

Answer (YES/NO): NO